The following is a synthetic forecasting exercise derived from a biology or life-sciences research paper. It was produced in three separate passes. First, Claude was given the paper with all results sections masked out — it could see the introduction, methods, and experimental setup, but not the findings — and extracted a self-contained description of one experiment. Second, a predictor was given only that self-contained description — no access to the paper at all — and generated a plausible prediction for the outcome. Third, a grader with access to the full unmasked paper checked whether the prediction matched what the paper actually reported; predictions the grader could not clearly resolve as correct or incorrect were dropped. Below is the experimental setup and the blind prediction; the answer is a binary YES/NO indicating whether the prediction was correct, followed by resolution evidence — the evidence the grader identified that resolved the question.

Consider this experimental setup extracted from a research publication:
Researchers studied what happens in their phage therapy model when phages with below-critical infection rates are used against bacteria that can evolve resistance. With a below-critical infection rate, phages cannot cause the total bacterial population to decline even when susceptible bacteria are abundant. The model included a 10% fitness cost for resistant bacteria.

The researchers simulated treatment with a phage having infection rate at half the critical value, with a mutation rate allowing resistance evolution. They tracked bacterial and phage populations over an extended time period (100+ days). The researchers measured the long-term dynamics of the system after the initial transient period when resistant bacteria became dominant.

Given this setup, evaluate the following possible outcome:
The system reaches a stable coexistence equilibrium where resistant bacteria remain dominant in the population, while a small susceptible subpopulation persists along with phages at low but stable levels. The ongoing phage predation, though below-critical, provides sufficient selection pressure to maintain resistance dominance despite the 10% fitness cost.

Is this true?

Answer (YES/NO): YES